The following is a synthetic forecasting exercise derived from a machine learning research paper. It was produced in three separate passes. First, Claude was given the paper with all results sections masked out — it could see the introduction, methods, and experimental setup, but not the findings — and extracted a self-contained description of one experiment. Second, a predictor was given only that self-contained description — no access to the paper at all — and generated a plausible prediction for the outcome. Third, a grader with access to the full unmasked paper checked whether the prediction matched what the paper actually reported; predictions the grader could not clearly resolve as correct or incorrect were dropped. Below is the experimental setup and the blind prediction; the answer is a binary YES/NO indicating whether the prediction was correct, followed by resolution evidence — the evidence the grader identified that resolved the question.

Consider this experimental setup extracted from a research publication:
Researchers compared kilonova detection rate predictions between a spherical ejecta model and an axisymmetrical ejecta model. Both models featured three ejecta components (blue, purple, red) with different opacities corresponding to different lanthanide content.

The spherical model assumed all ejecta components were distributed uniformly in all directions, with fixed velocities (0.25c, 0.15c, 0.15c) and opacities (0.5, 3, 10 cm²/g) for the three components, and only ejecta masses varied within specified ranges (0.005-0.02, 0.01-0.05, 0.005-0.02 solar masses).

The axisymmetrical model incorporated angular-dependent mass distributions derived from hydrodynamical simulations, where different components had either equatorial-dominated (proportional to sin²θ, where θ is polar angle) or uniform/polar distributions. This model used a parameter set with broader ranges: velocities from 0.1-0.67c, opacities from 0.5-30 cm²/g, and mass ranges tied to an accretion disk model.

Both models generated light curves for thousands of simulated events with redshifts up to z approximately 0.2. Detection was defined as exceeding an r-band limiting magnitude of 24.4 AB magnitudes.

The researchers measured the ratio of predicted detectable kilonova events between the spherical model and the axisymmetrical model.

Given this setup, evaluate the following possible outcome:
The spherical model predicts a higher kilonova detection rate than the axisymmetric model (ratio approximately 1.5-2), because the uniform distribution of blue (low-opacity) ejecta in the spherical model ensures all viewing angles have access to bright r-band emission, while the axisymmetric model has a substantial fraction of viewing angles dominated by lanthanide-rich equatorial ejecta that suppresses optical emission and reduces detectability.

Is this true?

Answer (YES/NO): NO